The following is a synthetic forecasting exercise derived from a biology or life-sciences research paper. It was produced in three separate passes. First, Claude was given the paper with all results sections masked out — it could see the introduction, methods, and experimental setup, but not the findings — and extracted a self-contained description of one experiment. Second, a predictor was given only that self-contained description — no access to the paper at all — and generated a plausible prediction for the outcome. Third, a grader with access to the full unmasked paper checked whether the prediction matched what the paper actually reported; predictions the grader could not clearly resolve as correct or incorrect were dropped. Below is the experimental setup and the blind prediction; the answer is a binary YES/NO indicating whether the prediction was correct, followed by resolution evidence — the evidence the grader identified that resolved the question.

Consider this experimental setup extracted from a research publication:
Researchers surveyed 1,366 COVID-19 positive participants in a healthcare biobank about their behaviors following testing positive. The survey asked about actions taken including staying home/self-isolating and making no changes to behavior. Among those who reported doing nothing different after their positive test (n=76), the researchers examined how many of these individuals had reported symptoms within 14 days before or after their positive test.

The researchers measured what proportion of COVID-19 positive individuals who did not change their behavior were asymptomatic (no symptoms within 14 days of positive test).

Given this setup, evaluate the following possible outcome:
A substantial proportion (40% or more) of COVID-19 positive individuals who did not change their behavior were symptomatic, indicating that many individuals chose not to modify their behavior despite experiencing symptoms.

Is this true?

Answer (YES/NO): NO